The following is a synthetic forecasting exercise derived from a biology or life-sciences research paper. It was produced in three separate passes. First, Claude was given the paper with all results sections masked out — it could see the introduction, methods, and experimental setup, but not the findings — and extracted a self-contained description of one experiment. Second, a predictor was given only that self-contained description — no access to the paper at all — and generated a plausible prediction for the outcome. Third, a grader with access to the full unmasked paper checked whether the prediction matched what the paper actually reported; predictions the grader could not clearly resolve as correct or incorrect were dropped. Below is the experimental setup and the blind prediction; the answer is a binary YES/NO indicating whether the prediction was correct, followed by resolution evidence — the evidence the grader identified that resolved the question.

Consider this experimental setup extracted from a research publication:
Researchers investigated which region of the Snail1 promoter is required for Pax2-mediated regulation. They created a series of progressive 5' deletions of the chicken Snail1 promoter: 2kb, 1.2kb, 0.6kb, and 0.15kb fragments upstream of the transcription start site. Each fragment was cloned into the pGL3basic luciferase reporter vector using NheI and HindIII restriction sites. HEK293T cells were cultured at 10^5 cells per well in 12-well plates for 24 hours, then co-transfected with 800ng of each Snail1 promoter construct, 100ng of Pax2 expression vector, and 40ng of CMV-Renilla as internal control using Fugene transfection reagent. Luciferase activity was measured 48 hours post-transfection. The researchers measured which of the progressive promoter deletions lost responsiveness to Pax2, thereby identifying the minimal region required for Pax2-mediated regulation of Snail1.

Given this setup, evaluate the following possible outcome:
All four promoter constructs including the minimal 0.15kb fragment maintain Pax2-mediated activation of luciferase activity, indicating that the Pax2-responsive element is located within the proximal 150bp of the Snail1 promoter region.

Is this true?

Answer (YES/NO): NO